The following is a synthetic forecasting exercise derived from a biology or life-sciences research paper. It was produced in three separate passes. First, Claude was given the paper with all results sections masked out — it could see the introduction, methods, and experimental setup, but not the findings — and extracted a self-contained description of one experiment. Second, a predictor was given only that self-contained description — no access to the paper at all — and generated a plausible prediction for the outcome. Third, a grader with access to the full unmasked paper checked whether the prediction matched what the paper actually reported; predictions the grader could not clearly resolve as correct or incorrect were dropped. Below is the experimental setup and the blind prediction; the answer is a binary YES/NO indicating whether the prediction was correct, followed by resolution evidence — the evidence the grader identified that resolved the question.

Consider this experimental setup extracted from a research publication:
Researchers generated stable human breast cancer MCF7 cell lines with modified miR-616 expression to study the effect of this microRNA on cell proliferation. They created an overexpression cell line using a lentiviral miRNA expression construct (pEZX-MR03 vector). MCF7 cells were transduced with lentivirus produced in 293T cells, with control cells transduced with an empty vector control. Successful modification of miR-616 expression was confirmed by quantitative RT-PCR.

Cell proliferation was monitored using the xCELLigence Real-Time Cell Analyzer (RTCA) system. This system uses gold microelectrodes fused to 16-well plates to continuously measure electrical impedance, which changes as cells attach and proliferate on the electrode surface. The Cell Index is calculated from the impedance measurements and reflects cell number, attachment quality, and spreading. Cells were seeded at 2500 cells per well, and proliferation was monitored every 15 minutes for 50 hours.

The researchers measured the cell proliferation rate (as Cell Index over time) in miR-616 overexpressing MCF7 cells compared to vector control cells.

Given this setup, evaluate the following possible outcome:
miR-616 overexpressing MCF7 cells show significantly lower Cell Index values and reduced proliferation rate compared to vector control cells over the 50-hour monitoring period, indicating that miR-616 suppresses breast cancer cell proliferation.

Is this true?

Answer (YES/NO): YES